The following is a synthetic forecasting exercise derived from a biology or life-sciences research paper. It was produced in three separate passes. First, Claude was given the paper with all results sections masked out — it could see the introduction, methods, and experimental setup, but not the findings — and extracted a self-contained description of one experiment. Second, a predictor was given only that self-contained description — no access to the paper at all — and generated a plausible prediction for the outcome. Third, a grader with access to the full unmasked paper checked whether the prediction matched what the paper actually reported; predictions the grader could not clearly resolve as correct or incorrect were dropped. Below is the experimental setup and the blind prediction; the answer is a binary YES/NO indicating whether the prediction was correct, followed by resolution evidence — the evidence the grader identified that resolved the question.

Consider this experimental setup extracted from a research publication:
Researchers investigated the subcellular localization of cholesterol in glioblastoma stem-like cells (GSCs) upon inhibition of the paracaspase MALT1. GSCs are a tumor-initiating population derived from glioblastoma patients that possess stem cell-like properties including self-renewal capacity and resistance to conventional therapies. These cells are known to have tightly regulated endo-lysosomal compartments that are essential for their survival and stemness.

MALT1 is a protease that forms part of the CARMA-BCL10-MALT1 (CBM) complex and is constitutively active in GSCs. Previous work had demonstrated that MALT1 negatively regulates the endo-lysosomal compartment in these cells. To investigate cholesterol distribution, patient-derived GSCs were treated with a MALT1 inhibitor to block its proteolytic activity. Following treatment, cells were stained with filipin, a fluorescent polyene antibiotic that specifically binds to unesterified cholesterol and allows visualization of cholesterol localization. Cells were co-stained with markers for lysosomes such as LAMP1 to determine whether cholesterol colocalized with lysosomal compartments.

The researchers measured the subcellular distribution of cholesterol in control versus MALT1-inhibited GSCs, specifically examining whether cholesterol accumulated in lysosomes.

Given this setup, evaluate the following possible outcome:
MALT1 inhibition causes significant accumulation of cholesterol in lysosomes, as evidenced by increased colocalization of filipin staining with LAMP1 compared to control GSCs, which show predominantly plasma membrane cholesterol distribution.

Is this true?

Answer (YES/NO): NO